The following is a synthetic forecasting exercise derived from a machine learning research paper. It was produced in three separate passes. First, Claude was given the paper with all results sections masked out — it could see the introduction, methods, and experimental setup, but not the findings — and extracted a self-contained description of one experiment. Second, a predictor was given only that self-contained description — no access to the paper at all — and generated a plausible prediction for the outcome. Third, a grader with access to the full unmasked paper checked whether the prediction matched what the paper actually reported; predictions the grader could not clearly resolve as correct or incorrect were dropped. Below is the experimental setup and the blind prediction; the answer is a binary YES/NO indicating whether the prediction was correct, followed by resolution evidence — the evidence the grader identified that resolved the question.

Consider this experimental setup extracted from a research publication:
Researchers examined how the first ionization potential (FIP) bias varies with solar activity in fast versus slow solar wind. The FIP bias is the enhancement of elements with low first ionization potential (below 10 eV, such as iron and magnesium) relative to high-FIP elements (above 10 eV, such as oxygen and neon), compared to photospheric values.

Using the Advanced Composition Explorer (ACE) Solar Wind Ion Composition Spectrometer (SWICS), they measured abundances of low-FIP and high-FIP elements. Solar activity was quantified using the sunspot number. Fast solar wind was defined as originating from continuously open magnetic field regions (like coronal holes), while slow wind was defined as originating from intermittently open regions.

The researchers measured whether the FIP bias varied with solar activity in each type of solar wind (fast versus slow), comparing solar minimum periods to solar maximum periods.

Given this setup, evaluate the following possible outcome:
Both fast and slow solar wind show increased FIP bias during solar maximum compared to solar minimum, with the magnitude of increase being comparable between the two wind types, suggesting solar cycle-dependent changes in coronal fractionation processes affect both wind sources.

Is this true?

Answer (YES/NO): NO